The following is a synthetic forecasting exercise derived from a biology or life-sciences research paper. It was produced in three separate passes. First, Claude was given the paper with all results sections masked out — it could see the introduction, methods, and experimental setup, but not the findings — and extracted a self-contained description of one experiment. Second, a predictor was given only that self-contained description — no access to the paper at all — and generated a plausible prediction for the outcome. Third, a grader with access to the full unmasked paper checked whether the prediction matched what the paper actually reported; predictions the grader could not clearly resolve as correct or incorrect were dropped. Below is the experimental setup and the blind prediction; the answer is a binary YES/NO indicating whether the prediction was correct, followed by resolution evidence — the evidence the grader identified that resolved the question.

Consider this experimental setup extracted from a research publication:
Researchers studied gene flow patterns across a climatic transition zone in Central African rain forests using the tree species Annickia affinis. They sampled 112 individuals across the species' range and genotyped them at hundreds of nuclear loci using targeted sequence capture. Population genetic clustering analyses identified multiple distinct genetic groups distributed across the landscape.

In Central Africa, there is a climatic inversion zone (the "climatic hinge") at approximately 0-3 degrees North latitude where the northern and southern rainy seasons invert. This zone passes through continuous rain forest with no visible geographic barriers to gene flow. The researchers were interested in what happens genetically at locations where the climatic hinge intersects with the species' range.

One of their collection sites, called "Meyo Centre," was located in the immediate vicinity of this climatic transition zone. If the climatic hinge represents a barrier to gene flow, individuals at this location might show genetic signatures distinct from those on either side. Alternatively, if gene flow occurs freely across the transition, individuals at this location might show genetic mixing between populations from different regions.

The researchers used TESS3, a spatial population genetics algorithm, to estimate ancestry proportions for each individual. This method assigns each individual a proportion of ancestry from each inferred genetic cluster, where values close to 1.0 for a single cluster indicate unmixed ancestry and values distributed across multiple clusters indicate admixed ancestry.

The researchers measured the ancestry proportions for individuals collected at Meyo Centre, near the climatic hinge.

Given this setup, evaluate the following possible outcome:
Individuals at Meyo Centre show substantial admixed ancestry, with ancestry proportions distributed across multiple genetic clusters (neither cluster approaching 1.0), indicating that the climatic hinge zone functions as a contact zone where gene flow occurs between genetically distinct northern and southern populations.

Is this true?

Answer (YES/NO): YES